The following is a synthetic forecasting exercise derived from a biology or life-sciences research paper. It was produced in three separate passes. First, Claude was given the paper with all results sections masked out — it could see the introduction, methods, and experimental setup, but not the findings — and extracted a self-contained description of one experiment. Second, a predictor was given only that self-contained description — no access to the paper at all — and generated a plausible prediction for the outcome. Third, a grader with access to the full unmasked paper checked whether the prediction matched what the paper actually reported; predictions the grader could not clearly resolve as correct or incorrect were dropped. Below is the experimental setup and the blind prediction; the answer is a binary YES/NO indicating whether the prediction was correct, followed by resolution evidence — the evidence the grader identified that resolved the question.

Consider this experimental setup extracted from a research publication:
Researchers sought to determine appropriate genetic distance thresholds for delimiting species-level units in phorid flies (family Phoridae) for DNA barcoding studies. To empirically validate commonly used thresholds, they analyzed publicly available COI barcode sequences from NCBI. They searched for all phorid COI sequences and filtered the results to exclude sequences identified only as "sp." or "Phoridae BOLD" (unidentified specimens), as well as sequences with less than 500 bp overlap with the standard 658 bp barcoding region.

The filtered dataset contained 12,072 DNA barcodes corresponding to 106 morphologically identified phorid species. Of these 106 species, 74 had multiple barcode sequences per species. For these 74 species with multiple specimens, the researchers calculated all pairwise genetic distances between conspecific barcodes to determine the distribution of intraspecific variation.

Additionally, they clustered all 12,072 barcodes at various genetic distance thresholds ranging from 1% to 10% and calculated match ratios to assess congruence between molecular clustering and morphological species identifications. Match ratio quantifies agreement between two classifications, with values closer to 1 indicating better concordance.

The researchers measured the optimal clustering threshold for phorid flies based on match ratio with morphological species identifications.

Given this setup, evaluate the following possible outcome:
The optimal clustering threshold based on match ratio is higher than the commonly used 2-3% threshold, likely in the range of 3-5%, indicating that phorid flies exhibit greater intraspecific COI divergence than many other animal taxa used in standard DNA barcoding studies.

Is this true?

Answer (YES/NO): NO